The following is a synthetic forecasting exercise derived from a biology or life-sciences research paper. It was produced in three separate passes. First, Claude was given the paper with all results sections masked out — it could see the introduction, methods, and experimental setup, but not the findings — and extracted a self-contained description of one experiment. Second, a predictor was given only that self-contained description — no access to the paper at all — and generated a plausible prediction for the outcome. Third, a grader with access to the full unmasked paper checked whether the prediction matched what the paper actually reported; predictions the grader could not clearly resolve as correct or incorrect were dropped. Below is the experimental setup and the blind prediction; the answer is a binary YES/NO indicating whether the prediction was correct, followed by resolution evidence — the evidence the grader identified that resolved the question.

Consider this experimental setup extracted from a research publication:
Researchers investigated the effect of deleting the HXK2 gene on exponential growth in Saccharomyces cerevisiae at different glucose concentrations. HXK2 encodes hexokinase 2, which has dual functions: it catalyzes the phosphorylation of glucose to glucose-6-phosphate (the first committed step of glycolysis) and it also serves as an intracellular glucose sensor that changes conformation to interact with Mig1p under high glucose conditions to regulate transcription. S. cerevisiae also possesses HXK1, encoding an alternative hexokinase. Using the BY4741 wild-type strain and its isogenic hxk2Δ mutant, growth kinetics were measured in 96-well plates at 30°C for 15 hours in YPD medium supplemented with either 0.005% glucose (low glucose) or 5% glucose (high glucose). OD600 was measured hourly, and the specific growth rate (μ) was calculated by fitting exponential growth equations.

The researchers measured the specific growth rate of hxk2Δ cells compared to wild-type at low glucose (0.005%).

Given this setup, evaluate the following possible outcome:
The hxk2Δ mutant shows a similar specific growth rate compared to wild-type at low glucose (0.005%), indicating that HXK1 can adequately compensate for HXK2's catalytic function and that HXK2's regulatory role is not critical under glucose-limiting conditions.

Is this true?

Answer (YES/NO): NO